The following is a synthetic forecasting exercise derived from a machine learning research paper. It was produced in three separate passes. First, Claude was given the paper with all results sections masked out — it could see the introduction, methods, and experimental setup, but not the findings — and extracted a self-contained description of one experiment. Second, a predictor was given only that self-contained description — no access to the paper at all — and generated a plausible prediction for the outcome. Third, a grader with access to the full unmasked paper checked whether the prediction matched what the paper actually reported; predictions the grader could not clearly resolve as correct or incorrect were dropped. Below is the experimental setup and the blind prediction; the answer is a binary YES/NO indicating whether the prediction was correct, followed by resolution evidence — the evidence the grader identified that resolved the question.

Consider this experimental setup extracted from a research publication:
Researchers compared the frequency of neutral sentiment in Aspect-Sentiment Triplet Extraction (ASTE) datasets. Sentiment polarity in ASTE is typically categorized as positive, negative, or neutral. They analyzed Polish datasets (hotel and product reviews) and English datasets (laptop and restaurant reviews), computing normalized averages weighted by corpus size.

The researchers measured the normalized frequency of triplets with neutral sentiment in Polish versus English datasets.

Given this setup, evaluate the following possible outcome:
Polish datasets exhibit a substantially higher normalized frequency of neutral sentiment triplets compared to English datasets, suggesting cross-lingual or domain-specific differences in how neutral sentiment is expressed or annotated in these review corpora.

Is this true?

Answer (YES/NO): NO